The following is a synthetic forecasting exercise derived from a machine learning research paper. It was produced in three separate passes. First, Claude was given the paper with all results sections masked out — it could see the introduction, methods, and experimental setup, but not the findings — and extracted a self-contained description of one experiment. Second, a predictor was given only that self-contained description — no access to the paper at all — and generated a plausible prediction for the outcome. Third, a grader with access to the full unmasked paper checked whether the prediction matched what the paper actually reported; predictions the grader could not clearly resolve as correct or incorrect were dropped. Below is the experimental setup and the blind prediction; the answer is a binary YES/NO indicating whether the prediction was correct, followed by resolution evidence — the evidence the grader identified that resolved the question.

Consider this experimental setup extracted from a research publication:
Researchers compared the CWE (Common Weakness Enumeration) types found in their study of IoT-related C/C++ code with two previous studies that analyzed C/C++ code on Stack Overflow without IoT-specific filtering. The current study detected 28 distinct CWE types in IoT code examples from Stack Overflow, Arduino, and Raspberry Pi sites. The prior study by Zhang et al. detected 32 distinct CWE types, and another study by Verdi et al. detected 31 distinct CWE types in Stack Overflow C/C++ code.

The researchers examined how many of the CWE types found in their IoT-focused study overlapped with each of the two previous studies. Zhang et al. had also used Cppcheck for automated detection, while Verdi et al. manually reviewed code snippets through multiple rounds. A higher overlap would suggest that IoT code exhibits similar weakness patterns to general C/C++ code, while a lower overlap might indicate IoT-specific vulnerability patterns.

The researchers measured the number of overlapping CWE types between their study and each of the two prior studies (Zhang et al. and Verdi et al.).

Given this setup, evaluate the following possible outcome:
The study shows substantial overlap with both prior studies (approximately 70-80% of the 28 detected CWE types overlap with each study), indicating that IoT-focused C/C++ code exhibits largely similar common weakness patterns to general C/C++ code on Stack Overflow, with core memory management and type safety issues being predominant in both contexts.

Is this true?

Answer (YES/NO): NO